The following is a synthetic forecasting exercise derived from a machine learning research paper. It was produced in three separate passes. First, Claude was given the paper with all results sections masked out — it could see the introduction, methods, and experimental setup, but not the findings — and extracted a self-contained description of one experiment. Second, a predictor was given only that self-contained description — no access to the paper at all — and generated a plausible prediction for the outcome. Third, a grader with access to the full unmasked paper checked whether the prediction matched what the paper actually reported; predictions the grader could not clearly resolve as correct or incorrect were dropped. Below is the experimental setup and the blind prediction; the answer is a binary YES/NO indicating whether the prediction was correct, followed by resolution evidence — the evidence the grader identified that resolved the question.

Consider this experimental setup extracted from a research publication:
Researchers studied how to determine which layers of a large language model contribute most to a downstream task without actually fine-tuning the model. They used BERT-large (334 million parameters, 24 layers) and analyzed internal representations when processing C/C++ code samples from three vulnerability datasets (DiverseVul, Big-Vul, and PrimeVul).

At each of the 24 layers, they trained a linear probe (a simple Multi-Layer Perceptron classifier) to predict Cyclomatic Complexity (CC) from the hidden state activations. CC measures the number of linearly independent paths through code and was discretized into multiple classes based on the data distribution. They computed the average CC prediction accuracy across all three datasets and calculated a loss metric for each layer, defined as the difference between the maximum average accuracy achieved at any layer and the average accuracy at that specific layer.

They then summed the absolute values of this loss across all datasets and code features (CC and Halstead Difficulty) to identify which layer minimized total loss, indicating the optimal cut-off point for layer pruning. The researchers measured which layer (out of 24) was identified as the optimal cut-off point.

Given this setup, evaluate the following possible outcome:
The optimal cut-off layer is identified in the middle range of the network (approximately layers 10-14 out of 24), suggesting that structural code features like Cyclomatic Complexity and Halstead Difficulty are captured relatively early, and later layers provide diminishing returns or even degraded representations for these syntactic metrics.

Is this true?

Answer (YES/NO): NO